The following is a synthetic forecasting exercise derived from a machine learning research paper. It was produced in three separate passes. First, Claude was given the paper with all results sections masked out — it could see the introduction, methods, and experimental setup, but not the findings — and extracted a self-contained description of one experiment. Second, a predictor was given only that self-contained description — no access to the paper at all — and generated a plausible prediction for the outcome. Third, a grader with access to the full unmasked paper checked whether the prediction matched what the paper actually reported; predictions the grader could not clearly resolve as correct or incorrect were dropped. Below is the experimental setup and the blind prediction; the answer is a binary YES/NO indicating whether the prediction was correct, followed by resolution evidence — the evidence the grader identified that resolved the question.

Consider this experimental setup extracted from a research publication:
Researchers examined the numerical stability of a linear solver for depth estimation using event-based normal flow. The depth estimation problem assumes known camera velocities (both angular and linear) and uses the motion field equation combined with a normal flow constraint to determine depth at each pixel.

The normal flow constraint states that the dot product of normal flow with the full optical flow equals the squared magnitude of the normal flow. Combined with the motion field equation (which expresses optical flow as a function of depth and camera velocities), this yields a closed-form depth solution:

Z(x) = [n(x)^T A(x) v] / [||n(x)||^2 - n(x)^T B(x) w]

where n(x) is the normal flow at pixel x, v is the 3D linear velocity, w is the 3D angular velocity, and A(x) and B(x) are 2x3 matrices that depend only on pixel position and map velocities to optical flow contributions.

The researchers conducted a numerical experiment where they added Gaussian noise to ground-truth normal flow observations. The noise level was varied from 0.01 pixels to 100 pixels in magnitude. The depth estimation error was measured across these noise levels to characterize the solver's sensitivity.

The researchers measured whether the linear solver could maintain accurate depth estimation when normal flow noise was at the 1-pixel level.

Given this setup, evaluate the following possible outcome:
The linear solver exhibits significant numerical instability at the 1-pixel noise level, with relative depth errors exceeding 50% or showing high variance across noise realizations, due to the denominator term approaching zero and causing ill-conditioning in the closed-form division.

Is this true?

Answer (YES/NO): NO